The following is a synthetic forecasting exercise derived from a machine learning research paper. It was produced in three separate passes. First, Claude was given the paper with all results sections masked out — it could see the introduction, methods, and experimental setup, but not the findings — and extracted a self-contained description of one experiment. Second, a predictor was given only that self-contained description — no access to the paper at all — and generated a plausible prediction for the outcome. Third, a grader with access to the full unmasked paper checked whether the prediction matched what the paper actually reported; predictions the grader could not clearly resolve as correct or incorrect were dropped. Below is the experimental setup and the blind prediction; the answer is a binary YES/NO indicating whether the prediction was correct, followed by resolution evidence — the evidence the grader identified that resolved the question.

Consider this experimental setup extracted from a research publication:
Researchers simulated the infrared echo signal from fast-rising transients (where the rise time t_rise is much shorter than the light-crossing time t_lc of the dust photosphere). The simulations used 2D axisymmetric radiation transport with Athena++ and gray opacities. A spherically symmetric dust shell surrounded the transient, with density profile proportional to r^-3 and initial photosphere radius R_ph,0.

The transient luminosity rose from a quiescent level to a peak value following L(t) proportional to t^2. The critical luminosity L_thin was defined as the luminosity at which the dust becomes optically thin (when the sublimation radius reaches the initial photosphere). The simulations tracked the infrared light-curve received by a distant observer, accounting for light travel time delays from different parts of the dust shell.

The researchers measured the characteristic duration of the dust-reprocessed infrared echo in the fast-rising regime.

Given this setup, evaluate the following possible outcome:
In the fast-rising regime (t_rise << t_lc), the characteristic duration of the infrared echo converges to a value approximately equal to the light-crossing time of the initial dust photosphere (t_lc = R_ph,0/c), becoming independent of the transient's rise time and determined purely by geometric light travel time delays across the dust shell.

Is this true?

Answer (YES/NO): NO